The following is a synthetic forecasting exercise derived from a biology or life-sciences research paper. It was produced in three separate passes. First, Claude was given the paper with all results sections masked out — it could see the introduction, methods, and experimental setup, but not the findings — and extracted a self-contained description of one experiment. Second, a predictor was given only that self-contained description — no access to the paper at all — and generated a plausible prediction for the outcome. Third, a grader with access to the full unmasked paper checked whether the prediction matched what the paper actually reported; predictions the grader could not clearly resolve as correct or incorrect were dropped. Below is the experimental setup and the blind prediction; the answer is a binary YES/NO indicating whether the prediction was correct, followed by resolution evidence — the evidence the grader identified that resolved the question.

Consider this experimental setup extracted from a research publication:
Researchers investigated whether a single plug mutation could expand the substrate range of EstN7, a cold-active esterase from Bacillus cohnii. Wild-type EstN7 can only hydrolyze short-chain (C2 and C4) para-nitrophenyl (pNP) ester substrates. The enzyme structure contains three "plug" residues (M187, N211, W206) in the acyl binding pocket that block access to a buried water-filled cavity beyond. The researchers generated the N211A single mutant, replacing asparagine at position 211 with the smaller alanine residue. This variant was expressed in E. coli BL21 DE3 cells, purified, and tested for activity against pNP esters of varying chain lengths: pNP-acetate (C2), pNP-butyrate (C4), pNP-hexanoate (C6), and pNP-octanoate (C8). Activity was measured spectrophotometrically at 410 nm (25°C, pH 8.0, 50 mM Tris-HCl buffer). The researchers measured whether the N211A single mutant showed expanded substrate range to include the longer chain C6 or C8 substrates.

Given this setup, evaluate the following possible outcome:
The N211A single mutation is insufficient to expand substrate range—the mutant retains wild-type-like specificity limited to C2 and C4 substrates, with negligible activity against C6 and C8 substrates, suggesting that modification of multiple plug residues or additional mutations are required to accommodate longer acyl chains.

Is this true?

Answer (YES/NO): NO